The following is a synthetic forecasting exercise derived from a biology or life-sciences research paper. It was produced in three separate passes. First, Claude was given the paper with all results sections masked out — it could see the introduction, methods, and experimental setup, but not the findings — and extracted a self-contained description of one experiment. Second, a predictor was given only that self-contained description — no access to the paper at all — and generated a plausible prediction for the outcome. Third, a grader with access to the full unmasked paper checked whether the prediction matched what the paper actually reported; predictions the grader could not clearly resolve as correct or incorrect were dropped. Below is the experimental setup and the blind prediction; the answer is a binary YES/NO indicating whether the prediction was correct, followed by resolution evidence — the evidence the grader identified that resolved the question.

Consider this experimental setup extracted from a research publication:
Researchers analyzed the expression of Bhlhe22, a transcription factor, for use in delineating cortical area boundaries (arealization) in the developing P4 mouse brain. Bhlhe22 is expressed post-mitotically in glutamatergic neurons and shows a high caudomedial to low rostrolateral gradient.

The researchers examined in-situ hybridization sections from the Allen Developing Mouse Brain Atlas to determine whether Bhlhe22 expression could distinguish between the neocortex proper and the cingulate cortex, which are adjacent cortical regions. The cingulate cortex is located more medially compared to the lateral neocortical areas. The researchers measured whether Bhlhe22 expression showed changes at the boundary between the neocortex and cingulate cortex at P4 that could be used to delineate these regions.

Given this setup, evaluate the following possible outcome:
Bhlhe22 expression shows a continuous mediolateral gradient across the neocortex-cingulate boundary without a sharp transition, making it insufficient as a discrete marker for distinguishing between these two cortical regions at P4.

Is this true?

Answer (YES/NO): NO